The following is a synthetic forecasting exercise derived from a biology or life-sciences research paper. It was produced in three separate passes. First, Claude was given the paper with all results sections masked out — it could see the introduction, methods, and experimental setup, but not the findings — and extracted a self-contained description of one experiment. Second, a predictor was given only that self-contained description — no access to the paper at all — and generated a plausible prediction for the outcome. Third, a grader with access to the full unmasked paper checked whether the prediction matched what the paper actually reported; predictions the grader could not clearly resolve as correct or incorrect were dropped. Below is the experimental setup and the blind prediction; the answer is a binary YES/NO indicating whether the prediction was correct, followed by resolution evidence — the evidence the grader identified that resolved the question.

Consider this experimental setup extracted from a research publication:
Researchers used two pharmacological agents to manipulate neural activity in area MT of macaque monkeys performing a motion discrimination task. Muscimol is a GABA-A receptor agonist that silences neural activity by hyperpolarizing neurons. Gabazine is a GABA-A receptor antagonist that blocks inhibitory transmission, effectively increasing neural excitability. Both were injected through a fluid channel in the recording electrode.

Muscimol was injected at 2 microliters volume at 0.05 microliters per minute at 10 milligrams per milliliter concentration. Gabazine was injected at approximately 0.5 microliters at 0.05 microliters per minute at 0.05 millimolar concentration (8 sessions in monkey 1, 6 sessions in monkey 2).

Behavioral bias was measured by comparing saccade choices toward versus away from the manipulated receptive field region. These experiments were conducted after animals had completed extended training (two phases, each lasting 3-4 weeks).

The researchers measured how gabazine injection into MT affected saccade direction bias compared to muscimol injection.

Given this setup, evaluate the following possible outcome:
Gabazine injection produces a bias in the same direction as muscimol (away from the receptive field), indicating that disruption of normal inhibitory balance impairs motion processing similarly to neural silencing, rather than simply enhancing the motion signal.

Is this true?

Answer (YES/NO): NO